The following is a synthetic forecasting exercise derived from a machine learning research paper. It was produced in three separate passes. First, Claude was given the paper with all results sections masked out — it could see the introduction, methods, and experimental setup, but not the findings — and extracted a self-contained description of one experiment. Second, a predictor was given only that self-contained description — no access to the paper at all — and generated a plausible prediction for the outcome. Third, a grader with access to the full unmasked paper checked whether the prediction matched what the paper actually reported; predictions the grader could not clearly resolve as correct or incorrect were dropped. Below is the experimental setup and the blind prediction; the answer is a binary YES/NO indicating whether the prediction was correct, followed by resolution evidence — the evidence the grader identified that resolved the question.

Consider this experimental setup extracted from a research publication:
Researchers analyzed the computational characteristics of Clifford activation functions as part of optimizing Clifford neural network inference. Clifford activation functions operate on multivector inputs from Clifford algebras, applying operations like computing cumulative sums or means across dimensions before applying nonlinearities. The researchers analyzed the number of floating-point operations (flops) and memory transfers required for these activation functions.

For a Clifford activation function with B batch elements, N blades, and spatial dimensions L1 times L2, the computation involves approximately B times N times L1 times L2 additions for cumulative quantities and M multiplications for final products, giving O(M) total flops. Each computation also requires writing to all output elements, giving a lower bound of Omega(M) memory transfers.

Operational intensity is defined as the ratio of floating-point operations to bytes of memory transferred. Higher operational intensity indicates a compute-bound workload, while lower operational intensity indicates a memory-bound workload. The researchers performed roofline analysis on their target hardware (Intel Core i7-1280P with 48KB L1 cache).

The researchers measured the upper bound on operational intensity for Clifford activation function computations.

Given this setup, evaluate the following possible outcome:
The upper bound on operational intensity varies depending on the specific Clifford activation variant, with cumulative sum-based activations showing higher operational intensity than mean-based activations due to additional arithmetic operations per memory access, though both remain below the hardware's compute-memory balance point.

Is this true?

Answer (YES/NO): NO